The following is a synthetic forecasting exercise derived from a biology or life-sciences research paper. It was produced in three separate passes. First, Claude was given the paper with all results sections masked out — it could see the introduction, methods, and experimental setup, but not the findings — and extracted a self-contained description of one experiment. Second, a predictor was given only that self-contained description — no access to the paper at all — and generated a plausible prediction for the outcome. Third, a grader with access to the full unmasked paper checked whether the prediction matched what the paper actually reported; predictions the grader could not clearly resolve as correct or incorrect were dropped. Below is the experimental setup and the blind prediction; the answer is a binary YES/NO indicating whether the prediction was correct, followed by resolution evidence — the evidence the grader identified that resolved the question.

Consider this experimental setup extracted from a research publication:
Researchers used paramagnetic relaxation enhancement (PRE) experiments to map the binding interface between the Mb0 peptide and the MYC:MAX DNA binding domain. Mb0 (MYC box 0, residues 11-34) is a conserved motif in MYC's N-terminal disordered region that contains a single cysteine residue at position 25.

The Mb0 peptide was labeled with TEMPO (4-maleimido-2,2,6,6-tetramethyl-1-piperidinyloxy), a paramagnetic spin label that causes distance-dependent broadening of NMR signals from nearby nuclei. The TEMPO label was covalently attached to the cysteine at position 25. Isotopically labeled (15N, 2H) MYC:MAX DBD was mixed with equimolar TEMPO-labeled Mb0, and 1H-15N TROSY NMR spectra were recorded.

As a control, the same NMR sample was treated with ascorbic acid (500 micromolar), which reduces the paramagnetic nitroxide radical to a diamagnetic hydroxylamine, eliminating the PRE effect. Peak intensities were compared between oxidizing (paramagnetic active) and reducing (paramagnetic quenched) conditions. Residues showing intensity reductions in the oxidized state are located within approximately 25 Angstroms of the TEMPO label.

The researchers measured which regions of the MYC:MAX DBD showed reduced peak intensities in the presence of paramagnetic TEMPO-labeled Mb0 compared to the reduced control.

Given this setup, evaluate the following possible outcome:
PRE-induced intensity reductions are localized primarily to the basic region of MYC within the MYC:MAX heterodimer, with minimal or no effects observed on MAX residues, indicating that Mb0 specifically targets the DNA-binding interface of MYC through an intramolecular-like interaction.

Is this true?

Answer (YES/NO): NO